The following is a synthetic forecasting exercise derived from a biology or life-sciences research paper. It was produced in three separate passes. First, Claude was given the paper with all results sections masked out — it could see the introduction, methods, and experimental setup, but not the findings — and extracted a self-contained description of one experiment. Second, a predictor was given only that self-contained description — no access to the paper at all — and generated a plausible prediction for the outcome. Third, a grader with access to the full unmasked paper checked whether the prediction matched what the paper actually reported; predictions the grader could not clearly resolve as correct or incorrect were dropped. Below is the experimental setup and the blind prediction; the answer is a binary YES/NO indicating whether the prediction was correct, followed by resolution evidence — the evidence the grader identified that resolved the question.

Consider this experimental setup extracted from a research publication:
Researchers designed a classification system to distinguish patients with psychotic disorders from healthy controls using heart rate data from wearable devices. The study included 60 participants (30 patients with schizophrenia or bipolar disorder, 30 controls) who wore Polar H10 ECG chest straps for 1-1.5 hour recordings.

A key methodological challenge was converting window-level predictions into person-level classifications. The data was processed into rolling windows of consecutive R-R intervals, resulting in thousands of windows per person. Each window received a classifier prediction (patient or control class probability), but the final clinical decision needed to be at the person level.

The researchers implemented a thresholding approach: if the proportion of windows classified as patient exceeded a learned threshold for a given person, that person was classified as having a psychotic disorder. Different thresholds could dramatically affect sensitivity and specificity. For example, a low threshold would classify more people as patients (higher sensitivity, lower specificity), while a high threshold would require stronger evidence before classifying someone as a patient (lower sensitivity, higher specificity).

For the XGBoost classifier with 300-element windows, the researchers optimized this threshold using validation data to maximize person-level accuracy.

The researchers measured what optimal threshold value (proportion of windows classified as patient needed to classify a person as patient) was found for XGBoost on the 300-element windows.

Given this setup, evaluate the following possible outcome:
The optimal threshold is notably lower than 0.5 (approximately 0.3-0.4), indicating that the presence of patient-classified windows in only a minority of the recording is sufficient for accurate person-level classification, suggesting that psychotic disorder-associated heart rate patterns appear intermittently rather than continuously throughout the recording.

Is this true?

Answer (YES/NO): NO